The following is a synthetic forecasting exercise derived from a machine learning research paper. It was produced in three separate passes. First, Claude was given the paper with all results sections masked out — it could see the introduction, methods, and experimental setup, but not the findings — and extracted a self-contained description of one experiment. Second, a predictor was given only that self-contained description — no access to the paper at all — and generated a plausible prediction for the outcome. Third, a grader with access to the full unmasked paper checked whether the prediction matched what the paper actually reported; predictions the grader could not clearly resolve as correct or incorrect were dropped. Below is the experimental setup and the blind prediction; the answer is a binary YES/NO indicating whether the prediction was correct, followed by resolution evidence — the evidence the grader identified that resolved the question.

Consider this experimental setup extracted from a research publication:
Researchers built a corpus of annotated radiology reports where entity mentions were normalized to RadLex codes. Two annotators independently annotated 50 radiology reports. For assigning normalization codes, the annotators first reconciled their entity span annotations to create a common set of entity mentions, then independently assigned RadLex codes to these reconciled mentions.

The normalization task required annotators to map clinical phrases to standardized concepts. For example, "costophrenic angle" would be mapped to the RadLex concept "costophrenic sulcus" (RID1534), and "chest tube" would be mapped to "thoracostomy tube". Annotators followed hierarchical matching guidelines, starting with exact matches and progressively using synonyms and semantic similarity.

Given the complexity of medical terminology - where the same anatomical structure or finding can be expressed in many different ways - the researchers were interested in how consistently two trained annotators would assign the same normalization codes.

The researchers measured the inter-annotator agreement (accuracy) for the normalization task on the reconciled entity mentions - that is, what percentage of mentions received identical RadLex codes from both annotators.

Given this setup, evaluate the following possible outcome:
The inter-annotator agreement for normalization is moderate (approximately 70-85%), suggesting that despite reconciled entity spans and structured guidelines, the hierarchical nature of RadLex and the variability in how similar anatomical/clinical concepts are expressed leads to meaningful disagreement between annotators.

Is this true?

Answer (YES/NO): YES